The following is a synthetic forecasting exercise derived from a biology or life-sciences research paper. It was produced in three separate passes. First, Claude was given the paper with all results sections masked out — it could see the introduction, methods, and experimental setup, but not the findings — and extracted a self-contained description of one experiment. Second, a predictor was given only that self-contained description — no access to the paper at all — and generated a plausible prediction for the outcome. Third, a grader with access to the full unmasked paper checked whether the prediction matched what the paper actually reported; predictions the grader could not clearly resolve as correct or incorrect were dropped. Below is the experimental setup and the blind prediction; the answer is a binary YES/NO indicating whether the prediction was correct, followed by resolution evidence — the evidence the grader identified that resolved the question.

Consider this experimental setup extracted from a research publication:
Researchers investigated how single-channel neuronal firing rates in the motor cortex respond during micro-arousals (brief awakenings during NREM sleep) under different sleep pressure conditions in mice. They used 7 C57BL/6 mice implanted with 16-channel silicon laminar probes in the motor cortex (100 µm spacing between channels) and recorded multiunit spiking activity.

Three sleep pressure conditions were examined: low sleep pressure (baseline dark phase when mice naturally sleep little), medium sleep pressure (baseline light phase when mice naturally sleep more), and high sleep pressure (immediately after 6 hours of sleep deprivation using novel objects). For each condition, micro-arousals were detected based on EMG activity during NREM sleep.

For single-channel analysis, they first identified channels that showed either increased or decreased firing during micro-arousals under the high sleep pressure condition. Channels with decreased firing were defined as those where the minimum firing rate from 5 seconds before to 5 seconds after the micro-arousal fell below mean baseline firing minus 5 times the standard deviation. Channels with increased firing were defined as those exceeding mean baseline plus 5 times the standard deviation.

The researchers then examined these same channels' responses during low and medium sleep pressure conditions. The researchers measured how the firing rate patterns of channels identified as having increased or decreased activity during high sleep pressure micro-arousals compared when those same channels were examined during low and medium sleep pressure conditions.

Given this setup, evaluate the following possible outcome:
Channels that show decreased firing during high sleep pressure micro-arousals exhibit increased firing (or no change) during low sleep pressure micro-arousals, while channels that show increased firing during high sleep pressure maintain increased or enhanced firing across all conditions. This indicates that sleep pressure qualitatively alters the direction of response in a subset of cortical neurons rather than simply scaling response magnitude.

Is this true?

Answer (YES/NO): NO